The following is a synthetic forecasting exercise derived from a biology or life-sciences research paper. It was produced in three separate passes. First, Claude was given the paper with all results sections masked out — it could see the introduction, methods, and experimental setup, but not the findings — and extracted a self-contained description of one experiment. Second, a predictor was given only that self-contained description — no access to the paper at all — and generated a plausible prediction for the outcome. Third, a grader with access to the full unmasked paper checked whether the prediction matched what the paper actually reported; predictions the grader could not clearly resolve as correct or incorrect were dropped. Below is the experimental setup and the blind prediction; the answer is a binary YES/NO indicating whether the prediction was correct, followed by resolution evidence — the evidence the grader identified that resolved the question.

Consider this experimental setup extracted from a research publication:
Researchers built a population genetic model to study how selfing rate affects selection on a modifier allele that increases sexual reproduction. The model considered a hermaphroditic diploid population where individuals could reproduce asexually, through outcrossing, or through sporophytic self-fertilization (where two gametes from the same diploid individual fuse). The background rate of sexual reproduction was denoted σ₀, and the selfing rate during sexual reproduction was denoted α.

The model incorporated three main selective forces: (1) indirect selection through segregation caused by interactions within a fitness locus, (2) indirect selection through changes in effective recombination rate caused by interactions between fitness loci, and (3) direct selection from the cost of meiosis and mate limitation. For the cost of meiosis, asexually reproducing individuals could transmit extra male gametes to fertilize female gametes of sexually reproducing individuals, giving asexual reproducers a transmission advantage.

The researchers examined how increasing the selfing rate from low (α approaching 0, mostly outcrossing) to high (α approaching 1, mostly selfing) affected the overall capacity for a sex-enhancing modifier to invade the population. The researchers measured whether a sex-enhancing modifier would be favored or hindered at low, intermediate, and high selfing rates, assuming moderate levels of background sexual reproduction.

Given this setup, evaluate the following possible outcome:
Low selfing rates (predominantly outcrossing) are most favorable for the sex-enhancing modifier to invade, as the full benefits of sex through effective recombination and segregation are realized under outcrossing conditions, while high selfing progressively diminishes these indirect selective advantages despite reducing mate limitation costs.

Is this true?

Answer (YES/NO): NO